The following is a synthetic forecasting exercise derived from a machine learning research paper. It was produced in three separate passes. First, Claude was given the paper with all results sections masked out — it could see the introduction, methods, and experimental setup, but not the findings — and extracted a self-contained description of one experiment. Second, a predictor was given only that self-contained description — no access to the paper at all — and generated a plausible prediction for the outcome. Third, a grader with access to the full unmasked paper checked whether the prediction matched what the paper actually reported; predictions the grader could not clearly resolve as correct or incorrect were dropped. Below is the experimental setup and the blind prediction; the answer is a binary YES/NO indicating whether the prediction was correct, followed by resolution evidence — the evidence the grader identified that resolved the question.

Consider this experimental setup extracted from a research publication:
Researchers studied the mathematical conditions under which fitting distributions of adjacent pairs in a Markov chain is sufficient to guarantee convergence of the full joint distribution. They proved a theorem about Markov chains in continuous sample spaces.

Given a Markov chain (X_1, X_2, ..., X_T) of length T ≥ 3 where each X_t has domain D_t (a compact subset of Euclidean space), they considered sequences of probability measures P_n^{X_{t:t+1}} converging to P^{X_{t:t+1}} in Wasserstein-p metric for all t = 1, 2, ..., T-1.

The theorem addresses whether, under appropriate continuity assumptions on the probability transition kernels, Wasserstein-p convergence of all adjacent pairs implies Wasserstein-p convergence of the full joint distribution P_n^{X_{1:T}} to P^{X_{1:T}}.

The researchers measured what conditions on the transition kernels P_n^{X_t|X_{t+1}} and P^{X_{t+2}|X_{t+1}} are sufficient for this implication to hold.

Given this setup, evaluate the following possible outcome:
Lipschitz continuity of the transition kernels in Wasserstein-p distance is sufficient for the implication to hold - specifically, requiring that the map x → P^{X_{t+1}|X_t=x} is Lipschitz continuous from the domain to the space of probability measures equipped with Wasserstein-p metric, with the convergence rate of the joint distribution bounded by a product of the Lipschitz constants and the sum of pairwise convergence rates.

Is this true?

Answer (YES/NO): NO